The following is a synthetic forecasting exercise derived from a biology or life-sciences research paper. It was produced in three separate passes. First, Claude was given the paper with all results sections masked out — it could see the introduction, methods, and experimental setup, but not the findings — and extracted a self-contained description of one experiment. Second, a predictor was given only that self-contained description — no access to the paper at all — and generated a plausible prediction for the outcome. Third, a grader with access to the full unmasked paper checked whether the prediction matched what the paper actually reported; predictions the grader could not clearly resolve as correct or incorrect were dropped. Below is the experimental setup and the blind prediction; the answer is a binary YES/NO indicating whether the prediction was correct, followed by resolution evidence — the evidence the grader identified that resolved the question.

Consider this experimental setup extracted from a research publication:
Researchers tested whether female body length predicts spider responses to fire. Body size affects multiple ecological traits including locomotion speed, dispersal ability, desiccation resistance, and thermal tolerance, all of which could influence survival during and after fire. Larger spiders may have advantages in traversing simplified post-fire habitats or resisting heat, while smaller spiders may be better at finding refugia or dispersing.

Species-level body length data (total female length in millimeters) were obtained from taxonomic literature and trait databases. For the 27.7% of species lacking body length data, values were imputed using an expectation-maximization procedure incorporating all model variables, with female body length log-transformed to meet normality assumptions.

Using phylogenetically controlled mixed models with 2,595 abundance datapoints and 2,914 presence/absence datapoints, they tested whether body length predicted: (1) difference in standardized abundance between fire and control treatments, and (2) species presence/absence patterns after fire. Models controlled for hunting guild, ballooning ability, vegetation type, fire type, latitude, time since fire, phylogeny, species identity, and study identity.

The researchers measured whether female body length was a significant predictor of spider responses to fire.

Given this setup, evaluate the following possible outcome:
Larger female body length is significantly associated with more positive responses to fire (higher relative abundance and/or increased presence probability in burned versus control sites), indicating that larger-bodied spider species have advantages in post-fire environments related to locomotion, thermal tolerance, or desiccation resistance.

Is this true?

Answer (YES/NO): NO